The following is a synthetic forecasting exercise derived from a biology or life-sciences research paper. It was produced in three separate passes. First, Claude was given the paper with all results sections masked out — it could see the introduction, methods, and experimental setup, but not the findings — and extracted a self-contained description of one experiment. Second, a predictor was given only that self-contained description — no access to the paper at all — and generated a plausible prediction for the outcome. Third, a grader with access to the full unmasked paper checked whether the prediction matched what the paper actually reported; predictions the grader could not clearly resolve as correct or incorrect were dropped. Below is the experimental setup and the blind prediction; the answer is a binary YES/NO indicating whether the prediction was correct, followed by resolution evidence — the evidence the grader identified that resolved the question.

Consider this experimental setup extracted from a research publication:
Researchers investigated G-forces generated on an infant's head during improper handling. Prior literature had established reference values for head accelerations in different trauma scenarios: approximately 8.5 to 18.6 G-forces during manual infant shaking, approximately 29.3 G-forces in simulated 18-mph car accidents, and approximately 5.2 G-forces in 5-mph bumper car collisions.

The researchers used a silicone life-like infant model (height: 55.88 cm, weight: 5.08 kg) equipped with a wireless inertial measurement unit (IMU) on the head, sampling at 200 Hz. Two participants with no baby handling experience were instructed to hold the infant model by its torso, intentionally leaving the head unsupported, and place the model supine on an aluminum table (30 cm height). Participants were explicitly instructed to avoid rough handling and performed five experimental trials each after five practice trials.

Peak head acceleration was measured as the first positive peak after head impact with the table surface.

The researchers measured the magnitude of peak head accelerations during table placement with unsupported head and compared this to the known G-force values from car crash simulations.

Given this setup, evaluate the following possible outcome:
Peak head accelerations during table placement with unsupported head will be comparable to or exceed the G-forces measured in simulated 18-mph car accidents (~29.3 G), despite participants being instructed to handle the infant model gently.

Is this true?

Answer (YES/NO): YES